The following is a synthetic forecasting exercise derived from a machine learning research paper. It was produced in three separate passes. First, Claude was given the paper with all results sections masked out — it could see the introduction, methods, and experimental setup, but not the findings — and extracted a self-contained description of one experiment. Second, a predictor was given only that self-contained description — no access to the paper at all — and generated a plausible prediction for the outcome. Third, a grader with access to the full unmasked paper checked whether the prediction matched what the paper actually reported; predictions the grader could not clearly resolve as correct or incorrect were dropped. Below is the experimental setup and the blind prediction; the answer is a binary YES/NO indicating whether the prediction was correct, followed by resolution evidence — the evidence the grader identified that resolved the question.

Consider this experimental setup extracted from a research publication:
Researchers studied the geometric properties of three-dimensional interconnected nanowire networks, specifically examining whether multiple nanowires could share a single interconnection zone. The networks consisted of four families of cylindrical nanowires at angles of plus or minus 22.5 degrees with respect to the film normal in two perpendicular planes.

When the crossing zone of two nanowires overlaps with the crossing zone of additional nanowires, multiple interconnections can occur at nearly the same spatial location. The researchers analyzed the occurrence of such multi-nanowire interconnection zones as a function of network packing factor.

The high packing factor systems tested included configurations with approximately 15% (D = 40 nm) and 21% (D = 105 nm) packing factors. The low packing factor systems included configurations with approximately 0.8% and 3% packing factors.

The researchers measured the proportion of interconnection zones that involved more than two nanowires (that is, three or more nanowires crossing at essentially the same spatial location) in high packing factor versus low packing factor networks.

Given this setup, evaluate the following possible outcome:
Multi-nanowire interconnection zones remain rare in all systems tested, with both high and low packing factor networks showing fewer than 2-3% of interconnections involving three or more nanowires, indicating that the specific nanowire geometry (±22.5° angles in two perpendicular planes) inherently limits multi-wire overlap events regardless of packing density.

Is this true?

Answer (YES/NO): NO